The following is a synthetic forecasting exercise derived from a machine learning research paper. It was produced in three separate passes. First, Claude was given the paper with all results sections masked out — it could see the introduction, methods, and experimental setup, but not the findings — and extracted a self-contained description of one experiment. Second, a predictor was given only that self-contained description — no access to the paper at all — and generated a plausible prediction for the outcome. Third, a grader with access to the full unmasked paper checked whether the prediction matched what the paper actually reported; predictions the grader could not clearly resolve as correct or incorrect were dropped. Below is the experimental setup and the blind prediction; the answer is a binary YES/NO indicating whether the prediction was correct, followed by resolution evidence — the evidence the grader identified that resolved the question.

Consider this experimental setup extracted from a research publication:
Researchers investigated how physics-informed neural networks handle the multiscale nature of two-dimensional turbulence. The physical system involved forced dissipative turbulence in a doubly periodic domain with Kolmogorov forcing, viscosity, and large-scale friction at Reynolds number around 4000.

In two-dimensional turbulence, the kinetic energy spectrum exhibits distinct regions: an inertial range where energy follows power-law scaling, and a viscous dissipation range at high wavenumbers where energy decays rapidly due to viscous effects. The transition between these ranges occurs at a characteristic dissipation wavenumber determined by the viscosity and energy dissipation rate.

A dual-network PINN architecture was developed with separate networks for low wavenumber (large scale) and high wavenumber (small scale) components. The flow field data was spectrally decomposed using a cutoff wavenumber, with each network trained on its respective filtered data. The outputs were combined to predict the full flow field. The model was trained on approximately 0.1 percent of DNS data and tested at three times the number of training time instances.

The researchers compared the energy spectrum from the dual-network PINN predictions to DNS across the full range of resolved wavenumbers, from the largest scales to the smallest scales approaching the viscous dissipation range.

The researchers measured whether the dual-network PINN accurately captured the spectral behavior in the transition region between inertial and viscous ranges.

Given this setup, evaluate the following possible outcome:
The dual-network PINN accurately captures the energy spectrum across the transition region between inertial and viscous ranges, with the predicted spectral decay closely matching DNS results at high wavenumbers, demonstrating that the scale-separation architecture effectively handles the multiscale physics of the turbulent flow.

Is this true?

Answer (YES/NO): NO